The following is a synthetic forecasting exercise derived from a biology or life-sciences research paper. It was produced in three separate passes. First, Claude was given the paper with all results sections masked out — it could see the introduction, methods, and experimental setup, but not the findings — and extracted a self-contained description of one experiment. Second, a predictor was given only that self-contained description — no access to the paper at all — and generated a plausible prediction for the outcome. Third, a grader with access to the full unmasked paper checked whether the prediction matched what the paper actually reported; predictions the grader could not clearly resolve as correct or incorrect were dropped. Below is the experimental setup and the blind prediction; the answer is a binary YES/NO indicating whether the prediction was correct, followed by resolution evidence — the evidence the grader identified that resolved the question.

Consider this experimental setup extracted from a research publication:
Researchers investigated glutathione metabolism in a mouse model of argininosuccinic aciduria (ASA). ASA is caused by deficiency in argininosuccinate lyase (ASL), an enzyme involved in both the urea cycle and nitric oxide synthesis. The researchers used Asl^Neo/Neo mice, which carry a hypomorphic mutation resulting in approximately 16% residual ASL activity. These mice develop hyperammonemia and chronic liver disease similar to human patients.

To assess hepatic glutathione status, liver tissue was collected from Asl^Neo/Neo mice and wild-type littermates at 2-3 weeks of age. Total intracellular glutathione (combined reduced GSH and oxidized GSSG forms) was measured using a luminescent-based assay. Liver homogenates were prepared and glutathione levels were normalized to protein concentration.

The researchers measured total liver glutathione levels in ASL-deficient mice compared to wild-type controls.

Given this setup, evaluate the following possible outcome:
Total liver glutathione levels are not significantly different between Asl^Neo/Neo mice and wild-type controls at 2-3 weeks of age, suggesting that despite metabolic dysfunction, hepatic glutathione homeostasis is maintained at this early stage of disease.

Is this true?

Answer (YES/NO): NO